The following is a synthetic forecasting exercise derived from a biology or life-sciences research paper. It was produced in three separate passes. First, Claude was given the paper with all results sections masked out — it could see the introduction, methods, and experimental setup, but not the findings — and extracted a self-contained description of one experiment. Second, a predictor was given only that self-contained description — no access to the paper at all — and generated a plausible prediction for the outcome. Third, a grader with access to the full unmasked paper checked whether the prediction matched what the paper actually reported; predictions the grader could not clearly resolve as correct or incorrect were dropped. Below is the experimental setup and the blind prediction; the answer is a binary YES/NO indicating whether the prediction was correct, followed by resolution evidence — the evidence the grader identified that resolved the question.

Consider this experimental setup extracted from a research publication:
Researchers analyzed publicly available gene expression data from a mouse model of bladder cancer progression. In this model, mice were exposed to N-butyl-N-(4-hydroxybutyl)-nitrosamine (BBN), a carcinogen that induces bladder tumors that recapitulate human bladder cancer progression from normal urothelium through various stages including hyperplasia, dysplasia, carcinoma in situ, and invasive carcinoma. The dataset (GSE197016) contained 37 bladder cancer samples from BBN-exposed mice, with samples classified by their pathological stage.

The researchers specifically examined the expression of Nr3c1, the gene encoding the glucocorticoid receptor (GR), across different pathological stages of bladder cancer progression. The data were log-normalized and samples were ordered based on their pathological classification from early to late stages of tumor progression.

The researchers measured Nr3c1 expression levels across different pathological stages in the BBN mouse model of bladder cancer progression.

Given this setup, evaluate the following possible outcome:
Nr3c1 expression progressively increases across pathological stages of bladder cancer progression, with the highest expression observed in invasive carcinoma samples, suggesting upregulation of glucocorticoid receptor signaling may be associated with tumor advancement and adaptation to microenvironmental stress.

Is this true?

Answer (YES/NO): YES